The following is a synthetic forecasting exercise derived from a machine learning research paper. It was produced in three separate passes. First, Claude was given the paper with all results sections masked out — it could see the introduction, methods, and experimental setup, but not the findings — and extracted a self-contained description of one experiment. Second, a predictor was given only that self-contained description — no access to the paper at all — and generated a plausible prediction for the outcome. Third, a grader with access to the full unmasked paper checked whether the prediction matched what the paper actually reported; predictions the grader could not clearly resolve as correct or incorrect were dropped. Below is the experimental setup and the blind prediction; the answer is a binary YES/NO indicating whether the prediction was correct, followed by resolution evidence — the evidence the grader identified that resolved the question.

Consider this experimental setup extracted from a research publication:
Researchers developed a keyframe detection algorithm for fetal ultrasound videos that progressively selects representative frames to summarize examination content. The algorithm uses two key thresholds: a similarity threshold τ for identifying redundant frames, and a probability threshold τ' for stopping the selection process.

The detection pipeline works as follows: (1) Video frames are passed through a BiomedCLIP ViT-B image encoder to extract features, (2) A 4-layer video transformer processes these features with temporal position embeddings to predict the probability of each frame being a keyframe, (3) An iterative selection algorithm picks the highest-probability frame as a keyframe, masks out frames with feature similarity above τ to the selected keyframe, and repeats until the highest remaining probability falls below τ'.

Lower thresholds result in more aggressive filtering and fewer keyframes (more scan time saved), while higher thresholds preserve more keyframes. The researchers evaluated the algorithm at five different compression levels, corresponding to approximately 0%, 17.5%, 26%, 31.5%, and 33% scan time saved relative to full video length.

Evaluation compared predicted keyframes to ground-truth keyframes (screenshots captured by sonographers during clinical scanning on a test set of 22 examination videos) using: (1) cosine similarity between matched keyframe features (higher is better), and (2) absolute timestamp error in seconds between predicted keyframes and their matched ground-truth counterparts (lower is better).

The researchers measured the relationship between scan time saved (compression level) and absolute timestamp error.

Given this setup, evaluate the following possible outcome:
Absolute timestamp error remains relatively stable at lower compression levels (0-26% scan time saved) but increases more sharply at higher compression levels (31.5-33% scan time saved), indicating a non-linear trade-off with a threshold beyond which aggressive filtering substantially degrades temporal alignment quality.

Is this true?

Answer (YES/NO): NO